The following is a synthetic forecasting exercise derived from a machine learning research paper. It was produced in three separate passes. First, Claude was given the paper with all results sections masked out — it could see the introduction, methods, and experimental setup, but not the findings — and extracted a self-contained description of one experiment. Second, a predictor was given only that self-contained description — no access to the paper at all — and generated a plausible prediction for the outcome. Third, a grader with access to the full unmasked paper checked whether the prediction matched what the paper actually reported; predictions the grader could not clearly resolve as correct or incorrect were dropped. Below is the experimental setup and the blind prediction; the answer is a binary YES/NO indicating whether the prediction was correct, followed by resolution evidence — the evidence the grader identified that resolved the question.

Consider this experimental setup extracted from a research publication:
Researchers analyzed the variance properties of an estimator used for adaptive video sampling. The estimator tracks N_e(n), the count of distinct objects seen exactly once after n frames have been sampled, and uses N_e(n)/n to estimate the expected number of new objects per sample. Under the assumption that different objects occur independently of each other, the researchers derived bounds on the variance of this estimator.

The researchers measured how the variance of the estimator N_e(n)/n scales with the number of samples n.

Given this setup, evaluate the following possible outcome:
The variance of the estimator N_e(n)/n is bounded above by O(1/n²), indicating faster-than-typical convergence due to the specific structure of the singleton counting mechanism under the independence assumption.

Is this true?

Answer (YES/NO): YES